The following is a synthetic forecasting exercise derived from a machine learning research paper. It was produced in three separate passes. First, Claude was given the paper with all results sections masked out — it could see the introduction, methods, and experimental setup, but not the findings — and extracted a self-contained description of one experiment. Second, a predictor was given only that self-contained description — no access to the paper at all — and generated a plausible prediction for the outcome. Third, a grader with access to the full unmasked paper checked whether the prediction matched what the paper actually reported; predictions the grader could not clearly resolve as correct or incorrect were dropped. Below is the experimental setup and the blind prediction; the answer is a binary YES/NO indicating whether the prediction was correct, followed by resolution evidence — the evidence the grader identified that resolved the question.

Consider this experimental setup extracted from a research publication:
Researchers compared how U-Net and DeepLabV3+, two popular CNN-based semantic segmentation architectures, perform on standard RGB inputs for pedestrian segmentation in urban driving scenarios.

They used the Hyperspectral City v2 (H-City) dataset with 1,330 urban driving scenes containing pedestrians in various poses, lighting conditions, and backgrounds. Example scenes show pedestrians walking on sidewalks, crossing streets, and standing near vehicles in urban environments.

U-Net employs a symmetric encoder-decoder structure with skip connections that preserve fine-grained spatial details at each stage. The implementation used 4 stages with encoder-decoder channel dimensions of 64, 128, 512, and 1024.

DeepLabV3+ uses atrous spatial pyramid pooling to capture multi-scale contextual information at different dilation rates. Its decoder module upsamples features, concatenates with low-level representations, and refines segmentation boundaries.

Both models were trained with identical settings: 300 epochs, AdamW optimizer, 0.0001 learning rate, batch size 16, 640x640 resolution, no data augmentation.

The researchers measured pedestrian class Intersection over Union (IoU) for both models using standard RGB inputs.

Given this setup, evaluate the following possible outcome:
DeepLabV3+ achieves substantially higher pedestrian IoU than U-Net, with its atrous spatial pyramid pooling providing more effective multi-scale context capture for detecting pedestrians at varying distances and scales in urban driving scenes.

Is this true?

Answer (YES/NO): NO